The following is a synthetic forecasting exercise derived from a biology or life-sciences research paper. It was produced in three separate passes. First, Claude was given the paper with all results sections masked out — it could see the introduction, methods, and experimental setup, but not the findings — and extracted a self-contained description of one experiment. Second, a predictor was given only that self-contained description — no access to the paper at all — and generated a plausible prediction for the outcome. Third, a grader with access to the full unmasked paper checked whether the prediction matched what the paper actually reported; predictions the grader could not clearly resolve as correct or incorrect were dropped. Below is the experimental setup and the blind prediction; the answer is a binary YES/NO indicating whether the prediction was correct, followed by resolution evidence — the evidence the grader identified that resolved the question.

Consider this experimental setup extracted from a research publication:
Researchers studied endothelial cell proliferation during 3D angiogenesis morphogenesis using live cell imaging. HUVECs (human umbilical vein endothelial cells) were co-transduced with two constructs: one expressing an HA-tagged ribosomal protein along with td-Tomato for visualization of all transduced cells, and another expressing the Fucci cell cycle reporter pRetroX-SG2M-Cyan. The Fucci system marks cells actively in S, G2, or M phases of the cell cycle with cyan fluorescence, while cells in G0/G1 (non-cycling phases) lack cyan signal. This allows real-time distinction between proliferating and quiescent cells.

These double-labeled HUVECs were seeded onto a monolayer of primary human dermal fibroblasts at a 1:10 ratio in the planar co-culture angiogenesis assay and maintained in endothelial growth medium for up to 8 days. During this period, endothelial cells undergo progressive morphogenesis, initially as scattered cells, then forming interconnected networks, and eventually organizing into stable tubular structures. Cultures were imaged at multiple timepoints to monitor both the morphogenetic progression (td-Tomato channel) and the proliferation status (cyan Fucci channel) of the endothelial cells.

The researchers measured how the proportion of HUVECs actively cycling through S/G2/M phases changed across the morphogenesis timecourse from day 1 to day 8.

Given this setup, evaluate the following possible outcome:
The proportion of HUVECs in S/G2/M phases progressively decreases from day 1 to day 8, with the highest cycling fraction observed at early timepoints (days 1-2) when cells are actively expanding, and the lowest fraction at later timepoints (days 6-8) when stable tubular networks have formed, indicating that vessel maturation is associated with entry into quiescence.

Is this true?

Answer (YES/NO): YES